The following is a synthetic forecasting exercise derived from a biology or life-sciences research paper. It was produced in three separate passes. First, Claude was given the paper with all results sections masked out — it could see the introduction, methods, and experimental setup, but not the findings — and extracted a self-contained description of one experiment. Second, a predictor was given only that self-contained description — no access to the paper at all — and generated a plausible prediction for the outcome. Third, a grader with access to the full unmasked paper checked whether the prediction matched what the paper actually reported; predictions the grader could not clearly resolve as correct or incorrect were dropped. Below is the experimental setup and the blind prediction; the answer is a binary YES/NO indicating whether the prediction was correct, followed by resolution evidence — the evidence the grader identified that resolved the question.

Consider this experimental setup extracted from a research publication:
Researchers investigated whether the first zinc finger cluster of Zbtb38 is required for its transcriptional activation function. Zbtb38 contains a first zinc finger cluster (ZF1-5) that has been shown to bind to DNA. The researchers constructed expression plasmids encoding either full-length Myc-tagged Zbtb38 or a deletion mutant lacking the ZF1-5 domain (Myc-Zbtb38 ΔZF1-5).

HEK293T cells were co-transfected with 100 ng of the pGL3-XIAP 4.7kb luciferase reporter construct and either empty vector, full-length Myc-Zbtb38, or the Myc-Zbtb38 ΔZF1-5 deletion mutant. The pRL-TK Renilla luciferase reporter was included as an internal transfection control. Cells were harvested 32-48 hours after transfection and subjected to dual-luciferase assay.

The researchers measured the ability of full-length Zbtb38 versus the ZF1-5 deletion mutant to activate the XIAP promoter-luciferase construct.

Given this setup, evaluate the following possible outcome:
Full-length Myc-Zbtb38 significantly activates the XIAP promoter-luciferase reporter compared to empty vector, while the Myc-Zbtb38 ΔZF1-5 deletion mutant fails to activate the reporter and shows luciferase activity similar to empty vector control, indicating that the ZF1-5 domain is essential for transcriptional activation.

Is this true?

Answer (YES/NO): YES